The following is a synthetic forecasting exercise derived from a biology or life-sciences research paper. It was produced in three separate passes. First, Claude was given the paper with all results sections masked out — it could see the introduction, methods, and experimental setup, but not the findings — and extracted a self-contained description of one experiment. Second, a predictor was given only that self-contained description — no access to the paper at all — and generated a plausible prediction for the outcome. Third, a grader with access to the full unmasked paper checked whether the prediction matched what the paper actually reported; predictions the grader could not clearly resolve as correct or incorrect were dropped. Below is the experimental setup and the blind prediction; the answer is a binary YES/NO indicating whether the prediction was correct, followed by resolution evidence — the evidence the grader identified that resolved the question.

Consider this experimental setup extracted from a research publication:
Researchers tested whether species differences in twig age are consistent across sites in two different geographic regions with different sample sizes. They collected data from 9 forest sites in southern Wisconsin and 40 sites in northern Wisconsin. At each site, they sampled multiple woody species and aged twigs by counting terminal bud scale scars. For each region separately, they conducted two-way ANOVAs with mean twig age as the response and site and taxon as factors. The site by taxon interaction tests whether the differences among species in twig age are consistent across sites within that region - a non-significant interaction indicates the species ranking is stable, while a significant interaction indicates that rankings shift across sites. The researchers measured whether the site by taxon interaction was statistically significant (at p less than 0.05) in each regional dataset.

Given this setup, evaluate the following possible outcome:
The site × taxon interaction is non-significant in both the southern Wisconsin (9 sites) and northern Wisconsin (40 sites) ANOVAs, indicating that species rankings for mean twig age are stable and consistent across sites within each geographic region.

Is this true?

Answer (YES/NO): NO